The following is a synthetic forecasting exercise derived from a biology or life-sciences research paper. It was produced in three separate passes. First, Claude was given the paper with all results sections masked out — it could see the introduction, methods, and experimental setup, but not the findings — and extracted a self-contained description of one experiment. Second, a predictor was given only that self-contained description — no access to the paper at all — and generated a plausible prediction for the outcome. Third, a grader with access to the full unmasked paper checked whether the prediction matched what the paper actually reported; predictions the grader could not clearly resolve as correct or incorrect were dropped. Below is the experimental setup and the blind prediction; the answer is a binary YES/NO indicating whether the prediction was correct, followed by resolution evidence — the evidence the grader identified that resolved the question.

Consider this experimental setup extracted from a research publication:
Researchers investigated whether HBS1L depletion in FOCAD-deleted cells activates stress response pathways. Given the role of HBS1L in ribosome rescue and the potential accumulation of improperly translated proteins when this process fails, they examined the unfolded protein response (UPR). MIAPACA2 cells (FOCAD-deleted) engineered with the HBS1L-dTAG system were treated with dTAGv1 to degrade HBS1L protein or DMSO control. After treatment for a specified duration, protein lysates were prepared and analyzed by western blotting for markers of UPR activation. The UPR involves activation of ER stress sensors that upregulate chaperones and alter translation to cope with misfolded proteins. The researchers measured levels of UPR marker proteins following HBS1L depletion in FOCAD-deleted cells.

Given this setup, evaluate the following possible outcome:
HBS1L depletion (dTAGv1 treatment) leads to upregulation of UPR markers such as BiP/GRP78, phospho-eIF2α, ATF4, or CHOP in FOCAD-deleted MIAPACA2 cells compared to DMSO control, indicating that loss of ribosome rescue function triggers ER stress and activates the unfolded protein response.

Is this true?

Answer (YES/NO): NO